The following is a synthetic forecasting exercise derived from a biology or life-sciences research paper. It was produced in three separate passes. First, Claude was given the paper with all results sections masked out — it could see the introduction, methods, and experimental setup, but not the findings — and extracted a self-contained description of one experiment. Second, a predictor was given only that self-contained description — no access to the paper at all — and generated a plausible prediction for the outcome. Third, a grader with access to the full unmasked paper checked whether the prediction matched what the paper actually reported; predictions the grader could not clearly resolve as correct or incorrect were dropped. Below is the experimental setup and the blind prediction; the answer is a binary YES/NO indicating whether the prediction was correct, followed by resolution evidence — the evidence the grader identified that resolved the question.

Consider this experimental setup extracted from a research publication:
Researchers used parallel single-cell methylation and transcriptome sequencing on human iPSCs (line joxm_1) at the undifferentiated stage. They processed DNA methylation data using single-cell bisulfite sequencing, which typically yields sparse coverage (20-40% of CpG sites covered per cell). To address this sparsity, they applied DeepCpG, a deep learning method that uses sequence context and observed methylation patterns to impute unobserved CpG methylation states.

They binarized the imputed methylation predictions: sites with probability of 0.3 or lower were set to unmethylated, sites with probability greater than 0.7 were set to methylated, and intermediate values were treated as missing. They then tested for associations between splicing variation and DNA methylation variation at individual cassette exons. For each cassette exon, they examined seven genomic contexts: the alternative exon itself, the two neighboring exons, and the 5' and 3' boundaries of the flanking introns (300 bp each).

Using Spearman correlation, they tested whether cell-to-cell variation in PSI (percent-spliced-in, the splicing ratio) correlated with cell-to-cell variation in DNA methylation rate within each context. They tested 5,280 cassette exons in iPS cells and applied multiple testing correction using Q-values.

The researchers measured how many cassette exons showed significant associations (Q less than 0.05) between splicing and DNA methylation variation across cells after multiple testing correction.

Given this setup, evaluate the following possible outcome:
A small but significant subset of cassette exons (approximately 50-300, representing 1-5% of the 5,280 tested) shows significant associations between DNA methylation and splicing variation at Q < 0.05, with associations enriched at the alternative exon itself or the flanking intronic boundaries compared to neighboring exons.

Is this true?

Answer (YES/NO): NO